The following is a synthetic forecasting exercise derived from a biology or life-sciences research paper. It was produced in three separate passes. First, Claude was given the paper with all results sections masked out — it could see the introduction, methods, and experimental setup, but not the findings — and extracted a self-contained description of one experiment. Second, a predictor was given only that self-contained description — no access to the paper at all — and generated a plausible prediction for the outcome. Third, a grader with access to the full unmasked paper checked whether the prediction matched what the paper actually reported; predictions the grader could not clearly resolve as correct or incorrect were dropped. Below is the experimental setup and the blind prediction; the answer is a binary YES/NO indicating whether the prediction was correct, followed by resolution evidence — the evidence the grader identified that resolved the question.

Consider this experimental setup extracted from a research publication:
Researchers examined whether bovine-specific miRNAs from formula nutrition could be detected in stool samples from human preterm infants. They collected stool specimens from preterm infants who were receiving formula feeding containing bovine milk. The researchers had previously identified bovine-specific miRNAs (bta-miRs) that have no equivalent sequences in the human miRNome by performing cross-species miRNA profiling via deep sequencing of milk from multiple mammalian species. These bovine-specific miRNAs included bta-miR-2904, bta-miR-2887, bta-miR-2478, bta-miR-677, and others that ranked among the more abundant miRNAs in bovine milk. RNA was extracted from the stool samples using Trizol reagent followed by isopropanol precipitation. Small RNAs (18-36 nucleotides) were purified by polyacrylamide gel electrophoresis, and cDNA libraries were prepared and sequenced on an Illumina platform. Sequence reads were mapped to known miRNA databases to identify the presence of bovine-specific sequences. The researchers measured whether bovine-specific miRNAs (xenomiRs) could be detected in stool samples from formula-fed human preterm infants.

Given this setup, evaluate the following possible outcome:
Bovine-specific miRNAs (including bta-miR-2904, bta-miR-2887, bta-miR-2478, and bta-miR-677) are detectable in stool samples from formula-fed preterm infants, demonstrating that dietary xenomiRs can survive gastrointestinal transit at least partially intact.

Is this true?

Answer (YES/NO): YES